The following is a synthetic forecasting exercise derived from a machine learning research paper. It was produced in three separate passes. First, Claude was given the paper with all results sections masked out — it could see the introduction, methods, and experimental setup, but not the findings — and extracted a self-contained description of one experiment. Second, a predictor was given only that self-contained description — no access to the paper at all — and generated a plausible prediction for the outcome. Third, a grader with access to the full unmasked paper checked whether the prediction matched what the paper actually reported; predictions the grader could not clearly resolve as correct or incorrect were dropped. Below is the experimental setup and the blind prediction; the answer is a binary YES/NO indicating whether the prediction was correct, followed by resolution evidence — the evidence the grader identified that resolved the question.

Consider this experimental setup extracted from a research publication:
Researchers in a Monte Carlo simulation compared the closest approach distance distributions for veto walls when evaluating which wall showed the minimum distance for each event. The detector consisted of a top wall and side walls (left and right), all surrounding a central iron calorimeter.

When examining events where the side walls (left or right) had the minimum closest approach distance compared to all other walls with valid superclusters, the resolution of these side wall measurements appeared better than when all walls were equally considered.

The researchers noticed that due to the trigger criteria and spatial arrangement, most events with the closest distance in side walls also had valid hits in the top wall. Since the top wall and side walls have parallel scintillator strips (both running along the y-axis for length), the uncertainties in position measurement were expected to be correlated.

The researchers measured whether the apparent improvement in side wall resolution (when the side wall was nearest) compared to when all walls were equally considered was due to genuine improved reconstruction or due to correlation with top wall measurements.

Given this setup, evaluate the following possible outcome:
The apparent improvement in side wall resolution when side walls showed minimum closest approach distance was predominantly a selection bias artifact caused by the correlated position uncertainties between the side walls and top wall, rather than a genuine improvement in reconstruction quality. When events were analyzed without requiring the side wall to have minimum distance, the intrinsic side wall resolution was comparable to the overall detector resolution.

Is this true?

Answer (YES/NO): YES